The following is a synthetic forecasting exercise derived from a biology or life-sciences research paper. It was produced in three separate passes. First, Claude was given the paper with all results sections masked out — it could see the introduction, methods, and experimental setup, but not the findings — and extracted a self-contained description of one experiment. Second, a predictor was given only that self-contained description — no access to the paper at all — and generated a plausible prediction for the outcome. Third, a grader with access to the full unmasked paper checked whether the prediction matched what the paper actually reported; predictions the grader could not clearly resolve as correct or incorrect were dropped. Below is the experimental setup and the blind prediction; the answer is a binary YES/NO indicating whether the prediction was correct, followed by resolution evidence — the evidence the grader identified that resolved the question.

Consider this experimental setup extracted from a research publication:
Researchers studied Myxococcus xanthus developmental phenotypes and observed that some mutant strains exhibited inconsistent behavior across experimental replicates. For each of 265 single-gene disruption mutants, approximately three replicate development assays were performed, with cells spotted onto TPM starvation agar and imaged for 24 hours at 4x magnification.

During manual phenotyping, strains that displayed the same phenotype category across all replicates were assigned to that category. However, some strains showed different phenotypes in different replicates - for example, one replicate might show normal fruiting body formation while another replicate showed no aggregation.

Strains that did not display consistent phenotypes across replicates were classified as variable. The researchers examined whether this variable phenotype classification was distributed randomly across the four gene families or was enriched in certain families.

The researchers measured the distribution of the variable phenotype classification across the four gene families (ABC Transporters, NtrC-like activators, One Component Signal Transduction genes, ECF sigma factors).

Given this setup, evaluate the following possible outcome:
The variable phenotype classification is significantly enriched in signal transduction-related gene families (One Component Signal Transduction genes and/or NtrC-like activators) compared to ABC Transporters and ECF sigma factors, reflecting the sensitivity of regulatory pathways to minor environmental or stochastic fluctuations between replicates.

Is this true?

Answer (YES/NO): YES